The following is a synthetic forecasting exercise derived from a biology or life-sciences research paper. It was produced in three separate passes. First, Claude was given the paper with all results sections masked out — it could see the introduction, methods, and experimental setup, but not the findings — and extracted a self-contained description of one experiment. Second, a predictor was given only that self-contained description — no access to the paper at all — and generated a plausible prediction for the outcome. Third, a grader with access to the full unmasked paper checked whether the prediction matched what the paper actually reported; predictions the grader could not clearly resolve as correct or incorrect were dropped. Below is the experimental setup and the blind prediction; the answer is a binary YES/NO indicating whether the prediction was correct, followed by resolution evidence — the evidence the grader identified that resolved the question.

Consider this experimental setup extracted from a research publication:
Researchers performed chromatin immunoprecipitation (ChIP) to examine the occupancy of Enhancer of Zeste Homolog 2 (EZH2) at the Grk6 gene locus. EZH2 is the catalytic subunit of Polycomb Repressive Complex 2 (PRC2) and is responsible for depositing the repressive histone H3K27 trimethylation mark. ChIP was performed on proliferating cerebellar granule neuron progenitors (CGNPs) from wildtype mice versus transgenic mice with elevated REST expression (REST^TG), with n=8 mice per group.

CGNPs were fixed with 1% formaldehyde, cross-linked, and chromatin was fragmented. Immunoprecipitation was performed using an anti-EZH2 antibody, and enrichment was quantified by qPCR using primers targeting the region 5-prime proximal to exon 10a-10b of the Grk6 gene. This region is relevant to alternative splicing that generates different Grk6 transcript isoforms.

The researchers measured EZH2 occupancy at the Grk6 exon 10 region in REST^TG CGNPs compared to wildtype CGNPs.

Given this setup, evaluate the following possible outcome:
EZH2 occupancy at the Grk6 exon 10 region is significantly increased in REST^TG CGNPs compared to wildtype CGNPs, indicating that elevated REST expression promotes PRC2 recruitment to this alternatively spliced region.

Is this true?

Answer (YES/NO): YES